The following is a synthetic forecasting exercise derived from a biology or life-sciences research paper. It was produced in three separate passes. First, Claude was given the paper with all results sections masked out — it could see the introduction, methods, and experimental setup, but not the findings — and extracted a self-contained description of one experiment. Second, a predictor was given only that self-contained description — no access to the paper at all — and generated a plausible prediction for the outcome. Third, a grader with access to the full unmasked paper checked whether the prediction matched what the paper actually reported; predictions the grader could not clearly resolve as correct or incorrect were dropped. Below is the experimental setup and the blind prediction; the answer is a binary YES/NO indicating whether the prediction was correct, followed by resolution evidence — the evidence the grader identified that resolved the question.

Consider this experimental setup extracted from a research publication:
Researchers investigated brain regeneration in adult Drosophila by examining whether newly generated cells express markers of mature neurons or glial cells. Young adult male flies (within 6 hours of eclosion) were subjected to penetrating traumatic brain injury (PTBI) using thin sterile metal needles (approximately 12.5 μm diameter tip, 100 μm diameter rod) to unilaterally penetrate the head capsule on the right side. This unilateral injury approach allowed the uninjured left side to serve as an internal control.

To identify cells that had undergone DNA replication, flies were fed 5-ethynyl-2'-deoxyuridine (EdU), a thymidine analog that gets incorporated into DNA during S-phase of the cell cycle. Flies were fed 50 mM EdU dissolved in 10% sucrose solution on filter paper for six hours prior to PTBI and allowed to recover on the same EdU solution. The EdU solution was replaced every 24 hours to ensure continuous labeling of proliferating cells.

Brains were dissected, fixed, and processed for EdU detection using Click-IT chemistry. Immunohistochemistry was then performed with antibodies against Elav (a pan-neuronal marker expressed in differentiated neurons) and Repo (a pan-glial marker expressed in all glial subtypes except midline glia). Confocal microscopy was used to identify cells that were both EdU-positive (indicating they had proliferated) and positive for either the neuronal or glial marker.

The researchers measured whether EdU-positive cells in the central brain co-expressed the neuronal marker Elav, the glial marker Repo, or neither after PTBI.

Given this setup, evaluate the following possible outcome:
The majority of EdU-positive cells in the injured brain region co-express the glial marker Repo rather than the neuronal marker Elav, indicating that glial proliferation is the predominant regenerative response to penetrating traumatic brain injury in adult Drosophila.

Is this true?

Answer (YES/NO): NO